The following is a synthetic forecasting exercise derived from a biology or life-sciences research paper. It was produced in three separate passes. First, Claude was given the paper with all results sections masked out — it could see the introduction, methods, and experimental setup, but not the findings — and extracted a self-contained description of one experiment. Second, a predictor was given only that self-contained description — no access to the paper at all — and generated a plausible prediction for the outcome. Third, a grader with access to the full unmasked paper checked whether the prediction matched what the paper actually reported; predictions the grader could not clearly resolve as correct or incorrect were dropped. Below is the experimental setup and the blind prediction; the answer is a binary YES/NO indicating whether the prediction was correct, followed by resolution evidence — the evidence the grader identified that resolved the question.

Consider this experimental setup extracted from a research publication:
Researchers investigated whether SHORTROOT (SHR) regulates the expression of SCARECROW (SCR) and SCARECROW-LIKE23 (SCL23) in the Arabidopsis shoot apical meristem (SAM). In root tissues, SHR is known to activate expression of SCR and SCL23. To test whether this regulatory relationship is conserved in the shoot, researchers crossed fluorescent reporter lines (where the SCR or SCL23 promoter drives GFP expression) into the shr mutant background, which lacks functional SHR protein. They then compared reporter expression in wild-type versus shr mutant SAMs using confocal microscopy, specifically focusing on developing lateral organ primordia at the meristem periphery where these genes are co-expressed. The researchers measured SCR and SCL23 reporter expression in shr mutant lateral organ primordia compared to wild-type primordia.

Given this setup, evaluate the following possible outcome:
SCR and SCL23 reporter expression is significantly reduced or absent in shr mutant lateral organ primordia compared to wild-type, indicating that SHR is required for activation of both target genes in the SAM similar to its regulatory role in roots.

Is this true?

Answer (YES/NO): YES